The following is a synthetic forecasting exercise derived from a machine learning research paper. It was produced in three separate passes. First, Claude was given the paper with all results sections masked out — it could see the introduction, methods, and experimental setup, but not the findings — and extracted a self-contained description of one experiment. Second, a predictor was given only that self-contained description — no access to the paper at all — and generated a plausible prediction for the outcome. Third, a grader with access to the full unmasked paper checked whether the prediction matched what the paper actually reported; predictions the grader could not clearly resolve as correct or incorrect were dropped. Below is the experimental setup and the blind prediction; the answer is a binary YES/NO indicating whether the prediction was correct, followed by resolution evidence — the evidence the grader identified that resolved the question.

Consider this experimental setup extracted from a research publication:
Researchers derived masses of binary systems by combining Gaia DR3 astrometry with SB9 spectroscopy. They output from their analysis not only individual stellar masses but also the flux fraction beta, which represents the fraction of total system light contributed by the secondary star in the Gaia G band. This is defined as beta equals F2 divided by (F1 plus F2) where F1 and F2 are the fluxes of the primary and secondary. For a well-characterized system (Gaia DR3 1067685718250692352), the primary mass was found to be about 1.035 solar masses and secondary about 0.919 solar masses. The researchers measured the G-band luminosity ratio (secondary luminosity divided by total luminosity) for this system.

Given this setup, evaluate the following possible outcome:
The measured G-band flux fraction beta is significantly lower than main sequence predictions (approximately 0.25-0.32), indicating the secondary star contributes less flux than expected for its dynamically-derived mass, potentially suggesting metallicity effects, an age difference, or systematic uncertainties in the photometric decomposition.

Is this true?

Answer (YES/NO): NO